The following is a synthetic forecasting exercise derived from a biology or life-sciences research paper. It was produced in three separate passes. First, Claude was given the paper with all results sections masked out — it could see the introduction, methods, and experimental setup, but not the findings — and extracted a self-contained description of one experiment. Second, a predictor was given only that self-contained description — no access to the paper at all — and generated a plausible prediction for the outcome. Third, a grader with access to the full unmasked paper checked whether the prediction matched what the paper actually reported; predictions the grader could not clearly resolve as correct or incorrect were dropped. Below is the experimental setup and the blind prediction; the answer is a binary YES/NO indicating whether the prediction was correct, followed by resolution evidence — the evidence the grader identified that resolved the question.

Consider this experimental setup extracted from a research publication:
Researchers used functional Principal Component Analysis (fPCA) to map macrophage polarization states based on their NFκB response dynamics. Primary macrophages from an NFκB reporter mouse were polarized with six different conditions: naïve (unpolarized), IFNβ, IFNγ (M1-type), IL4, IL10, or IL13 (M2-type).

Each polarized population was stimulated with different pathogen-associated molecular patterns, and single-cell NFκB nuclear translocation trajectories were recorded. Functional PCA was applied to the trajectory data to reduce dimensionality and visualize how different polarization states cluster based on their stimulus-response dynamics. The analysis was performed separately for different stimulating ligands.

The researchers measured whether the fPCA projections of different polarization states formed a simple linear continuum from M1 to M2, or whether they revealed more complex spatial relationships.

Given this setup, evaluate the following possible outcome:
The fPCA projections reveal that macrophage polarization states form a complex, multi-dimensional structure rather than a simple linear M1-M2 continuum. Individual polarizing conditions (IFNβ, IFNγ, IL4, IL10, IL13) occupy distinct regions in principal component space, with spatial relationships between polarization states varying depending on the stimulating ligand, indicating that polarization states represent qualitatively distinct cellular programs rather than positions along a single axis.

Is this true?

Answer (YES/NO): YES